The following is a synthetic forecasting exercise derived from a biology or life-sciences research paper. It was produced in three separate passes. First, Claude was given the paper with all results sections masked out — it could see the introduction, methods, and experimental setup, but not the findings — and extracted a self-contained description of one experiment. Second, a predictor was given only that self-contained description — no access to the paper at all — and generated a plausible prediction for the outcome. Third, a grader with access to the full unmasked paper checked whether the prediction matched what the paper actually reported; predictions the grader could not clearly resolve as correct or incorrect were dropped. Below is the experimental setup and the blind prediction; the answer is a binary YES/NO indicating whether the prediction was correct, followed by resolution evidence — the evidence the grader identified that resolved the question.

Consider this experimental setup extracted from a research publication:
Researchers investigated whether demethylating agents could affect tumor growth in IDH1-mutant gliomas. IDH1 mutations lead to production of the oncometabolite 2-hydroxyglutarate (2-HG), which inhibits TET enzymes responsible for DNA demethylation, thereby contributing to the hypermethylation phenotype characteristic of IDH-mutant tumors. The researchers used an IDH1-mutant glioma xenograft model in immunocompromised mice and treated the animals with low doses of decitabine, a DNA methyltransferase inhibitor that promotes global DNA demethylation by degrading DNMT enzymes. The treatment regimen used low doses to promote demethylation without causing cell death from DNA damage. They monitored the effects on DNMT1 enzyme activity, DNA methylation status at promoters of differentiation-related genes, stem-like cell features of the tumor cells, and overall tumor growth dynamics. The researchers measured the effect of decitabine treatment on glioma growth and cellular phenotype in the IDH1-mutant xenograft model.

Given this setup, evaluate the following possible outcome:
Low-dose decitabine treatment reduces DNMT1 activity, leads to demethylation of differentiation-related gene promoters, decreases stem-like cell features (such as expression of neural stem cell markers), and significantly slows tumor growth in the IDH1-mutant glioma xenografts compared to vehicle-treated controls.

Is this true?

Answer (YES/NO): NO